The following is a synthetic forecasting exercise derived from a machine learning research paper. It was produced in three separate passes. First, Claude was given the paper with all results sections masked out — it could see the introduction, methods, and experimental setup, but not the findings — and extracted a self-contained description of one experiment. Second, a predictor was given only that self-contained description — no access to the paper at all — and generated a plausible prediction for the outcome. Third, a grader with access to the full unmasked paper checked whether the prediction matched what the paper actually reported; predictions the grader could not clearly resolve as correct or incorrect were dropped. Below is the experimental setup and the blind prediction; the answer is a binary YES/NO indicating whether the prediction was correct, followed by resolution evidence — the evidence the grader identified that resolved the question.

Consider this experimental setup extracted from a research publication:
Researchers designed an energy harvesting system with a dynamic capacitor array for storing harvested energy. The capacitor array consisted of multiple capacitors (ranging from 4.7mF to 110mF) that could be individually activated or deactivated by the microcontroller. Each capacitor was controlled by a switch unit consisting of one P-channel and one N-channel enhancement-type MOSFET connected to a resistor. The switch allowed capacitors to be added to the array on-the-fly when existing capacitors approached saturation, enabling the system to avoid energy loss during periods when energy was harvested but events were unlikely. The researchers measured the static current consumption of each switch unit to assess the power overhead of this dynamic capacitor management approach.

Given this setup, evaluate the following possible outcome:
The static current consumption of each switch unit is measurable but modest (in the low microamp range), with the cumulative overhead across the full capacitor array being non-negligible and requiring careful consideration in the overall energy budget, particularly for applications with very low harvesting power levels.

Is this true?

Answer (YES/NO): YES